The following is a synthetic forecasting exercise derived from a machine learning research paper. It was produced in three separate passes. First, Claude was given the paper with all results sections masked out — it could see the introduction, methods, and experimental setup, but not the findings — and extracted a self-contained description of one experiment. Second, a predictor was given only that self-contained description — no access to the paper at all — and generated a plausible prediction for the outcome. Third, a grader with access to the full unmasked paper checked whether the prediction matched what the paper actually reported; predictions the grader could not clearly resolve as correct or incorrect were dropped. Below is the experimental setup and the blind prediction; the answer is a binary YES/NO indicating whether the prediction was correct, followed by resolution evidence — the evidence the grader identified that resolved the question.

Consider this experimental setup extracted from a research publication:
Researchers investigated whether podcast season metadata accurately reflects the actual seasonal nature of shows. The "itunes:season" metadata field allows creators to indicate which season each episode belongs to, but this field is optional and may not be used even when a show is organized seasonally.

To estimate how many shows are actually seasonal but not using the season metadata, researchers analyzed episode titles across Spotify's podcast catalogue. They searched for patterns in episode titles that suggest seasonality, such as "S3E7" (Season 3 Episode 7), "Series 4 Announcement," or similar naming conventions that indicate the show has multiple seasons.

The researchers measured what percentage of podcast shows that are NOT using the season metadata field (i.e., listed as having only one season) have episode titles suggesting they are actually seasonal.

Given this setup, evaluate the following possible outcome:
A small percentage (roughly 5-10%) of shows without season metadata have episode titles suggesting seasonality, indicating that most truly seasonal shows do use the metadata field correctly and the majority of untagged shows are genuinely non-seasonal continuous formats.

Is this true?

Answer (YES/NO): NO